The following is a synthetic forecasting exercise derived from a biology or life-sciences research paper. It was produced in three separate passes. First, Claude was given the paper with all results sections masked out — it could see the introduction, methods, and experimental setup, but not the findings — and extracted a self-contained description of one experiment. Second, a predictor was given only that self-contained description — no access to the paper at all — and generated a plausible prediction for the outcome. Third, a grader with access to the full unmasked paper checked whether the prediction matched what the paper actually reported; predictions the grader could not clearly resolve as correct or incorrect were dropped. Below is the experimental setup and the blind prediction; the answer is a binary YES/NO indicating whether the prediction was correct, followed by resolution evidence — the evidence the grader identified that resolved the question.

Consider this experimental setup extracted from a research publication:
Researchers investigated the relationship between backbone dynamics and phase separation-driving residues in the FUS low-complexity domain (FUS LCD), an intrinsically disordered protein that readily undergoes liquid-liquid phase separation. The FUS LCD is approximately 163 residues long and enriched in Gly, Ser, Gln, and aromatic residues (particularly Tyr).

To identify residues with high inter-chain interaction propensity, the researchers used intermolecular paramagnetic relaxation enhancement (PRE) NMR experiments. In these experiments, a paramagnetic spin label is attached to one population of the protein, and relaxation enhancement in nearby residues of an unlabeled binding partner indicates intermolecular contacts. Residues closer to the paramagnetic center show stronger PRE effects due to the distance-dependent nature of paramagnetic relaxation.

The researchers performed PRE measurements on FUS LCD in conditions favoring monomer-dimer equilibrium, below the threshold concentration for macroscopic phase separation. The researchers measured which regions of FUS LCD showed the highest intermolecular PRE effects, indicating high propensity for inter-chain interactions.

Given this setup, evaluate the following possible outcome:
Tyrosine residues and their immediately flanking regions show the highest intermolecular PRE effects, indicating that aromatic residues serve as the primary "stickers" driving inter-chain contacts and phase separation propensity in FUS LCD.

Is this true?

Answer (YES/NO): NO